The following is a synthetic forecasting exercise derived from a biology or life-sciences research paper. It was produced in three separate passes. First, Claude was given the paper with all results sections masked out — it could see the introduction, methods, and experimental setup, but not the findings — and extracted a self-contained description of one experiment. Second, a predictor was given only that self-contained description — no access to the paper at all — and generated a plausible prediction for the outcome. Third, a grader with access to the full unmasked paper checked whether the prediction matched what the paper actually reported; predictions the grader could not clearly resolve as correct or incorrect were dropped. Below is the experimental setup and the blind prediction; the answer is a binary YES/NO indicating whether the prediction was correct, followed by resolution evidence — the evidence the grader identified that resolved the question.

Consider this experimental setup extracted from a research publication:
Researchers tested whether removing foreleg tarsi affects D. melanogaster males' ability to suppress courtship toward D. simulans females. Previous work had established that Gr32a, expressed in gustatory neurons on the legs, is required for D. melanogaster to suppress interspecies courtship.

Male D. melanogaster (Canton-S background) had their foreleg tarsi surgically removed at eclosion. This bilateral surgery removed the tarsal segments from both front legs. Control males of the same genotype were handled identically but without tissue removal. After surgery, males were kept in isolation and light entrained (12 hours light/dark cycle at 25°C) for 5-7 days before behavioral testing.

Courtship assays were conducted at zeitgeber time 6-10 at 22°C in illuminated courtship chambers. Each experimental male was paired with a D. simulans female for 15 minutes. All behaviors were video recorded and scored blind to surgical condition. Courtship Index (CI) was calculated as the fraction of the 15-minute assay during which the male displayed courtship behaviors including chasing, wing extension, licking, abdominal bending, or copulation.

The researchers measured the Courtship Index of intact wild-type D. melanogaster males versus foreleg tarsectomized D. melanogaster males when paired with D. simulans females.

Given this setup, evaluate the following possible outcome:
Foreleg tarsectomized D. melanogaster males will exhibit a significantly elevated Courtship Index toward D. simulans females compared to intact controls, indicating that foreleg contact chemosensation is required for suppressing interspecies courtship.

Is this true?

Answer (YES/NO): YES